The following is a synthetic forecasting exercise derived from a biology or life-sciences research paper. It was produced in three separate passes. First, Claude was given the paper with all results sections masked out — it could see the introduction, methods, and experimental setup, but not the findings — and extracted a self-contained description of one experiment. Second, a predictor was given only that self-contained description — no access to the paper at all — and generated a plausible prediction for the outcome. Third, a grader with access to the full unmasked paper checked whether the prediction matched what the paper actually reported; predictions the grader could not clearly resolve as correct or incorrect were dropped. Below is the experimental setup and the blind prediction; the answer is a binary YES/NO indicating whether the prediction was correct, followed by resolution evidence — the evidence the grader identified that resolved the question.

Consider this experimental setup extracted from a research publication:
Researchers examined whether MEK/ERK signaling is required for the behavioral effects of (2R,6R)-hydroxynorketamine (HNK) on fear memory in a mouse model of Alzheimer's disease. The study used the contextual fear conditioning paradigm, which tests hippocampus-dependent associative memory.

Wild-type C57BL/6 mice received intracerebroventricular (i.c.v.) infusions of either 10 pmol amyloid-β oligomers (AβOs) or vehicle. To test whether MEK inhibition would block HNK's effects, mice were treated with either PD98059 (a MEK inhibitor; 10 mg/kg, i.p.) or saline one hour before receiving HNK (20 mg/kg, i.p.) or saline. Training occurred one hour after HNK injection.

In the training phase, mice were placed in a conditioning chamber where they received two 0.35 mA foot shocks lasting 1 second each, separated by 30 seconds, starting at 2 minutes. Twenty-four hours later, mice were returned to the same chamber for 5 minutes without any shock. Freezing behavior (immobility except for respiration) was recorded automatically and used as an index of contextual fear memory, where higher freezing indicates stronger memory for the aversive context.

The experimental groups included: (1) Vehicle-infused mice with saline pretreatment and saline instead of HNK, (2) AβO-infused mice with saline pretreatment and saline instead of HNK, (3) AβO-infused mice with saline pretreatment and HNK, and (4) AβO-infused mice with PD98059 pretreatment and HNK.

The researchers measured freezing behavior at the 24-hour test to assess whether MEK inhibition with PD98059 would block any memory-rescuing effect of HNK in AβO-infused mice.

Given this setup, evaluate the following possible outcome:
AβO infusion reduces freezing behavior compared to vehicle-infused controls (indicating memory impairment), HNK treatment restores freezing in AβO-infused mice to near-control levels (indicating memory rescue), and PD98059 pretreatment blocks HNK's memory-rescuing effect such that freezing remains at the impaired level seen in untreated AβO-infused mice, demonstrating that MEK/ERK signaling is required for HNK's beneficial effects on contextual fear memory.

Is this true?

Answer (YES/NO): YES